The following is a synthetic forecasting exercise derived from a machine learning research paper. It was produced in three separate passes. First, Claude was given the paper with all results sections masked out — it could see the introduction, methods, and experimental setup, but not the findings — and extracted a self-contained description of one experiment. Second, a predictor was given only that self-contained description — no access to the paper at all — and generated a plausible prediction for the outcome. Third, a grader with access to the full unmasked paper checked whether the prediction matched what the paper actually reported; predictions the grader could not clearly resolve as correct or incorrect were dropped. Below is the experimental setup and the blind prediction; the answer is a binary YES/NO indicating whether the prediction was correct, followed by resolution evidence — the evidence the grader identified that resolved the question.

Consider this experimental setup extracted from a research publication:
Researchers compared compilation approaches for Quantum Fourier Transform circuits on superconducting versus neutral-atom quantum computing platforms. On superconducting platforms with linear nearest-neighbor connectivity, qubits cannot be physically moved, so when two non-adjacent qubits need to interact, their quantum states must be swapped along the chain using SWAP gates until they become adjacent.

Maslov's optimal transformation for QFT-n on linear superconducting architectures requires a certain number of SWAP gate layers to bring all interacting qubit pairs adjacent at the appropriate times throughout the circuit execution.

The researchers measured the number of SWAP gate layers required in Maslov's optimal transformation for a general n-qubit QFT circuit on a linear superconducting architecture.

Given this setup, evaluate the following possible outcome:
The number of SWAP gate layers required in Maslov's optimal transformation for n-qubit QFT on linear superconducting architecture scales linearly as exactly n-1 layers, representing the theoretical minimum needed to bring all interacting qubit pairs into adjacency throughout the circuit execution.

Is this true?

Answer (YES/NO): NO